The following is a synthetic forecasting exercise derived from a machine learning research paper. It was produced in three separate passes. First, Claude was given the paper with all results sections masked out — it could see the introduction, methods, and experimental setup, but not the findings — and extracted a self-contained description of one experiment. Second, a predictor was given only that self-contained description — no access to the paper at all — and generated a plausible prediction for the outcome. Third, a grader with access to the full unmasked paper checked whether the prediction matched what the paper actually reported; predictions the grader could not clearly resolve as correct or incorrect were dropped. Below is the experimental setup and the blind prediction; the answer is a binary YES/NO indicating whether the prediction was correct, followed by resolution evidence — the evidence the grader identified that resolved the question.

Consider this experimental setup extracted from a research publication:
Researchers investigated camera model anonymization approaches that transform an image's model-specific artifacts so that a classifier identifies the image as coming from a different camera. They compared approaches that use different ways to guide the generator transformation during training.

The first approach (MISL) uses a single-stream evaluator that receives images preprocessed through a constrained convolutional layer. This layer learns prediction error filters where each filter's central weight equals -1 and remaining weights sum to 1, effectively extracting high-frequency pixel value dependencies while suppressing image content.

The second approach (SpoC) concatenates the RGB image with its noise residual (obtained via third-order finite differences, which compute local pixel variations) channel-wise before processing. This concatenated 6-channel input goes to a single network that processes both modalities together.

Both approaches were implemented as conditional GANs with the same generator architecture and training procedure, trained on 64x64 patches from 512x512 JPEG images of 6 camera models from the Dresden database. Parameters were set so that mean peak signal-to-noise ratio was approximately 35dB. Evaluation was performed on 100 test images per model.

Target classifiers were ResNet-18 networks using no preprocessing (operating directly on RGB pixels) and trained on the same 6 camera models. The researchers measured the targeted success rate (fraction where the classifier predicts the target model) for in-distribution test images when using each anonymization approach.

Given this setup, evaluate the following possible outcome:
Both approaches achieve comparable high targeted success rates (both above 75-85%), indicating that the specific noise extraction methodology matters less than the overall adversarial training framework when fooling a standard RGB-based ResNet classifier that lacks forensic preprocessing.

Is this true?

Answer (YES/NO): NO